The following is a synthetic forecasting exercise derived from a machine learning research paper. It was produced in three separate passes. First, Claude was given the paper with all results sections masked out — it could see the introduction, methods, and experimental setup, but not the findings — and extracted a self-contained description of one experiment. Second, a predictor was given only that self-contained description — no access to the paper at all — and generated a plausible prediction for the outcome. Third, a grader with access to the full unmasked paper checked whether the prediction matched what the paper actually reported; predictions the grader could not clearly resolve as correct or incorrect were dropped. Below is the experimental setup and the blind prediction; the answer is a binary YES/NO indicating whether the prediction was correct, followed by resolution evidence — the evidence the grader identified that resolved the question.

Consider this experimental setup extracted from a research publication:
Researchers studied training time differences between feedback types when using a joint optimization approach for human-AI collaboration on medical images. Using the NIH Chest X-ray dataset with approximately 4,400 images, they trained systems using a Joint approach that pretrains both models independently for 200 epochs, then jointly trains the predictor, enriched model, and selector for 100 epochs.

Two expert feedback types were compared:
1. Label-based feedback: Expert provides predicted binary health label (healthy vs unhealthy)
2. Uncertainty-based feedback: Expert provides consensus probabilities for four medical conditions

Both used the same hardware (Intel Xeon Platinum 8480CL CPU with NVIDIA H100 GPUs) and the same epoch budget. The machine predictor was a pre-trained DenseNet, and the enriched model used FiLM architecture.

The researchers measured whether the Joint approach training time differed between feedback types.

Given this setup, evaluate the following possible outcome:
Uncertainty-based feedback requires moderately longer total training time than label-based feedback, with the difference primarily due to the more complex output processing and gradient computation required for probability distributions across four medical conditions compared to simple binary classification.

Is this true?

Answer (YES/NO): NO